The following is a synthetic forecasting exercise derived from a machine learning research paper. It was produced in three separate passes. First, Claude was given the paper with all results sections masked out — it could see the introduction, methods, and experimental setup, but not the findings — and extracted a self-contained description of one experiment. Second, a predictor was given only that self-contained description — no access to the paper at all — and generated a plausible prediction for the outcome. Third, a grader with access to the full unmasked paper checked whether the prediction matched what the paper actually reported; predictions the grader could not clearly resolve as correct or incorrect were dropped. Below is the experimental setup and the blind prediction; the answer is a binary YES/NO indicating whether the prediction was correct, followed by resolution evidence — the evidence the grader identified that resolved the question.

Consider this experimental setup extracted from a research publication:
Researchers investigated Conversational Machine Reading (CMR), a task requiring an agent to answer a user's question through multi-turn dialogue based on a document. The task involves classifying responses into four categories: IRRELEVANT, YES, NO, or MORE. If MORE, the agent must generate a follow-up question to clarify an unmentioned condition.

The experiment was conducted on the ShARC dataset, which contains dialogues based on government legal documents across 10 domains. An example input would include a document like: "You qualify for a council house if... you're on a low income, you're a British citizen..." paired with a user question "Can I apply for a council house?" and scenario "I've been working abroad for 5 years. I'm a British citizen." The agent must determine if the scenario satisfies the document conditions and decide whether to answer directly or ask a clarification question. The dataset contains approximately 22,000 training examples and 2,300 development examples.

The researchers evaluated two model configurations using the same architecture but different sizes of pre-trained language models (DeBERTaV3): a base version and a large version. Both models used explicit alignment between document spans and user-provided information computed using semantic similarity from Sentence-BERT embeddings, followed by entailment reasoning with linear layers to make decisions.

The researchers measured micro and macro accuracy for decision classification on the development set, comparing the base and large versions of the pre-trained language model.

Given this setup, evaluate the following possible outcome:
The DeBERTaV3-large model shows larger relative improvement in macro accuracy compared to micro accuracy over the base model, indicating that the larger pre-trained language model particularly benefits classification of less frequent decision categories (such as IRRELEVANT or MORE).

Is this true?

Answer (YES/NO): NO